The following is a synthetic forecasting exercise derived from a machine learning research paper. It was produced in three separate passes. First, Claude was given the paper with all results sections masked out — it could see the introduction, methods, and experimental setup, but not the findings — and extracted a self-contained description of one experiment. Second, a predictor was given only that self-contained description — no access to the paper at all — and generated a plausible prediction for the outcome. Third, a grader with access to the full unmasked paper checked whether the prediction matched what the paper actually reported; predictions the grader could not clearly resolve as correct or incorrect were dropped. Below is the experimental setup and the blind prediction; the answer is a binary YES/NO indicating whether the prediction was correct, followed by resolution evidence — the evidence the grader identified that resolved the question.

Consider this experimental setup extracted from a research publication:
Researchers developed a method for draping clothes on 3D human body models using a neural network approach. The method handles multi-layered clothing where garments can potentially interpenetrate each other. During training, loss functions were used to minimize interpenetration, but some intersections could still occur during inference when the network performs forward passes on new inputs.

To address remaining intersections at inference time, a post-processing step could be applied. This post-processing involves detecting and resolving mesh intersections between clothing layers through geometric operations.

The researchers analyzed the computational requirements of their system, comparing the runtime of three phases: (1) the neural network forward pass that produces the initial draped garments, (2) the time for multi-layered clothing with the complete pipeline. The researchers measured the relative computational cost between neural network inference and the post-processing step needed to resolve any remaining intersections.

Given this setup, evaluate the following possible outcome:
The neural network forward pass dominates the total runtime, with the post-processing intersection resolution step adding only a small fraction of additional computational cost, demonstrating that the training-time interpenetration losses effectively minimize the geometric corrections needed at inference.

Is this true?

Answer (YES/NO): NO